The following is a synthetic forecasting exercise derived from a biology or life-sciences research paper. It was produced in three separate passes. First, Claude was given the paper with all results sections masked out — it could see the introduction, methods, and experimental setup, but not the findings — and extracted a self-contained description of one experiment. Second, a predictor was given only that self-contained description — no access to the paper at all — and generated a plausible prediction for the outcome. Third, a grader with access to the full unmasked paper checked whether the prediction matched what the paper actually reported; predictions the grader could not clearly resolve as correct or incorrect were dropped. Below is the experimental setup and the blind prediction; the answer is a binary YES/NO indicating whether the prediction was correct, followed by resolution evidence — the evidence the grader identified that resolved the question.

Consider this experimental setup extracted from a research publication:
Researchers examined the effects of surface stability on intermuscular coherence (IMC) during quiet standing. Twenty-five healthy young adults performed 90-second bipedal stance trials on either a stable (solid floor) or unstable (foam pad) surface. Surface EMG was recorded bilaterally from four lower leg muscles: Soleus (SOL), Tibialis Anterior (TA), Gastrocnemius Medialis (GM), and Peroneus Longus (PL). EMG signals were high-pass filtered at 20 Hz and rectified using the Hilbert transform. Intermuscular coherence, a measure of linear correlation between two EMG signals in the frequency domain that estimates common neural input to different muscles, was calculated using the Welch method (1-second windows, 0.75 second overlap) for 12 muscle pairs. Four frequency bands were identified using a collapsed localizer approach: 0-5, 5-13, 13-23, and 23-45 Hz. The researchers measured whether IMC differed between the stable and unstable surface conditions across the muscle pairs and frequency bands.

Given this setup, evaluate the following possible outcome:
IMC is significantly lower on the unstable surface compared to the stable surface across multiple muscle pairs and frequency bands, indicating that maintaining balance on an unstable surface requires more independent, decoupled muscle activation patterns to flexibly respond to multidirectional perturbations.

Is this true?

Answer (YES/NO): NO